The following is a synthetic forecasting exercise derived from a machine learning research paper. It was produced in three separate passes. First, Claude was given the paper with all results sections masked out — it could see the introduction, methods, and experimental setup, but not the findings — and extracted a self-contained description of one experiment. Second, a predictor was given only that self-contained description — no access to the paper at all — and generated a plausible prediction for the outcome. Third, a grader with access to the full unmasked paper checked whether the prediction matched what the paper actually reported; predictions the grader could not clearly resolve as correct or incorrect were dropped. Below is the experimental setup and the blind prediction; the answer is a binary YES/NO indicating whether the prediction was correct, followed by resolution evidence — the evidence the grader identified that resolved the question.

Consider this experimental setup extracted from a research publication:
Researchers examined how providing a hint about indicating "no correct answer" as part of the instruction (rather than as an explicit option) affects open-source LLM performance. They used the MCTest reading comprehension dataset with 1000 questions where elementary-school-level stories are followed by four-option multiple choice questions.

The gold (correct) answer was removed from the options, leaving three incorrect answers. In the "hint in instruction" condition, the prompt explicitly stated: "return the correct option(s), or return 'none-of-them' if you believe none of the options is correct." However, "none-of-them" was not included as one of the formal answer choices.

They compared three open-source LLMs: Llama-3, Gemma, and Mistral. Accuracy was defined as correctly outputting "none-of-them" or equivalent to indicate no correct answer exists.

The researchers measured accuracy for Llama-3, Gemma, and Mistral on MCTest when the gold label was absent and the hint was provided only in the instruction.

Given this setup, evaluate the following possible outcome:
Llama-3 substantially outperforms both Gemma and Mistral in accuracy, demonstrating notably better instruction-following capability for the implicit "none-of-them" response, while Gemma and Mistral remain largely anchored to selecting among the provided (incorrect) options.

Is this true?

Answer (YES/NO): NO